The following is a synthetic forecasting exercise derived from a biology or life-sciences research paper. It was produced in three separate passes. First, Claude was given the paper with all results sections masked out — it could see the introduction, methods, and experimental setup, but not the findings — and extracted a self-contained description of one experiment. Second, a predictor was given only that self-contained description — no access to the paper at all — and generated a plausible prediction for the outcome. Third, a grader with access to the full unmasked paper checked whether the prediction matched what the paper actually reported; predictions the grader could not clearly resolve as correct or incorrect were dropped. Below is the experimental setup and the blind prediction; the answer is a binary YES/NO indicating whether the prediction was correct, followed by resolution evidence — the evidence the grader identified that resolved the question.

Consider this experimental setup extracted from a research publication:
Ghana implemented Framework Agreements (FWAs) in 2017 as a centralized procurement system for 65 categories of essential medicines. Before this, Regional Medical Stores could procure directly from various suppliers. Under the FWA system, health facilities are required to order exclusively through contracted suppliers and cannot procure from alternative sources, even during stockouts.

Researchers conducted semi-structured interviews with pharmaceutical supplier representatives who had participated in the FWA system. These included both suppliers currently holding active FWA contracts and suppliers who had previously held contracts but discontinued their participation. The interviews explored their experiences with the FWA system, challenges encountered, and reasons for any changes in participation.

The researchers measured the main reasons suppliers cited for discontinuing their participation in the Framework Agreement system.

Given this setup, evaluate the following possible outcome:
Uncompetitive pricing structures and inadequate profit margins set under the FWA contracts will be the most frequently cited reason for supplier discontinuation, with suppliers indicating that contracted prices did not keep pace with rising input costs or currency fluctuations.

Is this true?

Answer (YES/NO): NO